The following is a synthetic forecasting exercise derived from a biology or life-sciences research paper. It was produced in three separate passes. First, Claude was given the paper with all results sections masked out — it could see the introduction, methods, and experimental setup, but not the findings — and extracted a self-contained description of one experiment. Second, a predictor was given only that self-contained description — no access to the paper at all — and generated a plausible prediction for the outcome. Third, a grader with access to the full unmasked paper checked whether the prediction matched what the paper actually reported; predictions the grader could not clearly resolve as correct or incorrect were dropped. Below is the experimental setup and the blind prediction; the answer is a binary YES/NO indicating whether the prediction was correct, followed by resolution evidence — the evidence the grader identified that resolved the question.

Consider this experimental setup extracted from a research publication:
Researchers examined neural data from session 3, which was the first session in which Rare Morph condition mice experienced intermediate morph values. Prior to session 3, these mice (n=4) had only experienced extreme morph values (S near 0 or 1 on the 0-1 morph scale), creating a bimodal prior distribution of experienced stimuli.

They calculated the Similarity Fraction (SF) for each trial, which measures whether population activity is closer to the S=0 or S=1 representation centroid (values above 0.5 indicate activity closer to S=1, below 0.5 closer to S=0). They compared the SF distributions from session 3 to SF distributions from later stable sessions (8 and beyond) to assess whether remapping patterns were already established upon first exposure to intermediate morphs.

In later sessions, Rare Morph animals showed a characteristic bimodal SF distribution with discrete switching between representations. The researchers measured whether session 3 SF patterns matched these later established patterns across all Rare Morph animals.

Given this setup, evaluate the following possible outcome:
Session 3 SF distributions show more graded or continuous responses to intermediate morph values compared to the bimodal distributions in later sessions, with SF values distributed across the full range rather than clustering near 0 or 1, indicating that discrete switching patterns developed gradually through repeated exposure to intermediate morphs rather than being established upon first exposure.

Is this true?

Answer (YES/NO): NO